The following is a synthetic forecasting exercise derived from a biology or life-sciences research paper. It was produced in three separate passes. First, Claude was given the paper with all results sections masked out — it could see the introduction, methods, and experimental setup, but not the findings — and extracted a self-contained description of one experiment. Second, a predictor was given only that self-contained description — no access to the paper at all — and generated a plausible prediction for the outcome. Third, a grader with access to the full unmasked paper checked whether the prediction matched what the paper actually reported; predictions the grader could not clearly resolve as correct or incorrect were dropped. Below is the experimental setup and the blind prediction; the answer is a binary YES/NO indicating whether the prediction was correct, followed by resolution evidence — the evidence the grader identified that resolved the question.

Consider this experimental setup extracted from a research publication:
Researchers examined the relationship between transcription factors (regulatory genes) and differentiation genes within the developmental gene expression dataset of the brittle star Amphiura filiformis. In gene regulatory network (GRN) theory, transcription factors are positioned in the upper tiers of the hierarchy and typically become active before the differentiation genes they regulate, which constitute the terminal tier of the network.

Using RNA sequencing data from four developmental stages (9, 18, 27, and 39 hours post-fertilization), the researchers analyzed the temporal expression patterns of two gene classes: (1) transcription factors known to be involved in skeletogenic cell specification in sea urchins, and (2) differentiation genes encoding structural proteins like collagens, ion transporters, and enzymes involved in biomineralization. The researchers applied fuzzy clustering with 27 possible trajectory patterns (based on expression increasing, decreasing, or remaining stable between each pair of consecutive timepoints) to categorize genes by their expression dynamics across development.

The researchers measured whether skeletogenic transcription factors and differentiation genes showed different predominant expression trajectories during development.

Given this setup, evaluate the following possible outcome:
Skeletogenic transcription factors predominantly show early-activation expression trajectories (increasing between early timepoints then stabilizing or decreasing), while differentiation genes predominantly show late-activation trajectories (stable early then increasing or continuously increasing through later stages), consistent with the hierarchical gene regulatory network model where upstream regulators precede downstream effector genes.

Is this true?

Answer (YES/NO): YES